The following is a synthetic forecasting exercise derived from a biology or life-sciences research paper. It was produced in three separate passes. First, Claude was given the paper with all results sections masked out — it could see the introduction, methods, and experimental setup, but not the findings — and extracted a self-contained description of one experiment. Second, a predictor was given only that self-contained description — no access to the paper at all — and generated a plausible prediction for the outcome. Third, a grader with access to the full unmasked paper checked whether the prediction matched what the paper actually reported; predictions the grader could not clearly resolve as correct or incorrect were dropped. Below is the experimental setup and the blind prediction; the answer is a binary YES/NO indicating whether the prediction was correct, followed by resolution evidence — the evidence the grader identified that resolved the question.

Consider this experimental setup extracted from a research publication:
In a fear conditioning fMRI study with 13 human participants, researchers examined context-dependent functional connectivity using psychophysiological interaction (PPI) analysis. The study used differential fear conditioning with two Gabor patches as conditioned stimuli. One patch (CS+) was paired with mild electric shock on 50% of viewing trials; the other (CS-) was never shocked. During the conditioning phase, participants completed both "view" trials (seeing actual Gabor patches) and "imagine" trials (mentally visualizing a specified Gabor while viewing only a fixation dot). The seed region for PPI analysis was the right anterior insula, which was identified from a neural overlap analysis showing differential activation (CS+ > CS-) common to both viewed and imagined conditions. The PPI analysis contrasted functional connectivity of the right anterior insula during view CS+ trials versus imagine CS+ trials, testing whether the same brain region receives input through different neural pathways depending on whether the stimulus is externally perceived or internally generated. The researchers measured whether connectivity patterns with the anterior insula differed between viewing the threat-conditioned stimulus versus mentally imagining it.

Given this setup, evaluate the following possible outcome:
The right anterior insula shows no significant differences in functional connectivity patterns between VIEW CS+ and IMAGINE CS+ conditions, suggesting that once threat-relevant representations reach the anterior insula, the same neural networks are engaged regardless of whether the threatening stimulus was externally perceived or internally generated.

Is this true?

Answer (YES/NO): NO